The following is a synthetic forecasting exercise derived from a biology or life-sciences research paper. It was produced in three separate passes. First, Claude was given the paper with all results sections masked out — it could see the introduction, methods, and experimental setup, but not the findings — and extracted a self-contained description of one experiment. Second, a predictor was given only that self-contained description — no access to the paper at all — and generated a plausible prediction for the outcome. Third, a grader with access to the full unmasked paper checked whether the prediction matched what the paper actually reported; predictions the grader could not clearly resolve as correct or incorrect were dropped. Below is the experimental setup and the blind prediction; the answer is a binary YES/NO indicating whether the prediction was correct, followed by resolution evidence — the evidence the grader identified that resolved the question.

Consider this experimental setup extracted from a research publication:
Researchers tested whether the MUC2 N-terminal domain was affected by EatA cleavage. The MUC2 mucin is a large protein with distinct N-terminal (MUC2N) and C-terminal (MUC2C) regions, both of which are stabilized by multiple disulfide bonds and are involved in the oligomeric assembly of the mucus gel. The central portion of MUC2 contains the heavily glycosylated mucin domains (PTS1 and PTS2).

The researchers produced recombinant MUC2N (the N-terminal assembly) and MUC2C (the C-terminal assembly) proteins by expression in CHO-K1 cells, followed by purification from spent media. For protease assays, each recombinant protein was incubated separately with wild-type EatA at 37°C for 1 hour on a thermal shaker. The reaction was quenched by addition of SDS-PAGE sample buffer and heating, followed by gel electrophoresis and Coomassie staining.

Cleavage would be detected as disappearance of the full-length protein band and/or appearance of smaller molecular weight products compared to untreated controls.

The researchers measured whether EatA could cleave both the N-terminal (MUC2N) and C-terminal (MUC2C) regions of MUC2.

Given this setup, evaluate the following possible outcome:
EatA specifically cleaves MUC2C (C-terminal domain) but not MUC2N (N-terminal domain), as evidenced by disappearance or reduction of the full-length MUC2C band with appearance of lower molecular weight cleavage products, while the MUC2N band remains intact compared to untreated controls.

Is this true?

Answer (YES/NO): YES